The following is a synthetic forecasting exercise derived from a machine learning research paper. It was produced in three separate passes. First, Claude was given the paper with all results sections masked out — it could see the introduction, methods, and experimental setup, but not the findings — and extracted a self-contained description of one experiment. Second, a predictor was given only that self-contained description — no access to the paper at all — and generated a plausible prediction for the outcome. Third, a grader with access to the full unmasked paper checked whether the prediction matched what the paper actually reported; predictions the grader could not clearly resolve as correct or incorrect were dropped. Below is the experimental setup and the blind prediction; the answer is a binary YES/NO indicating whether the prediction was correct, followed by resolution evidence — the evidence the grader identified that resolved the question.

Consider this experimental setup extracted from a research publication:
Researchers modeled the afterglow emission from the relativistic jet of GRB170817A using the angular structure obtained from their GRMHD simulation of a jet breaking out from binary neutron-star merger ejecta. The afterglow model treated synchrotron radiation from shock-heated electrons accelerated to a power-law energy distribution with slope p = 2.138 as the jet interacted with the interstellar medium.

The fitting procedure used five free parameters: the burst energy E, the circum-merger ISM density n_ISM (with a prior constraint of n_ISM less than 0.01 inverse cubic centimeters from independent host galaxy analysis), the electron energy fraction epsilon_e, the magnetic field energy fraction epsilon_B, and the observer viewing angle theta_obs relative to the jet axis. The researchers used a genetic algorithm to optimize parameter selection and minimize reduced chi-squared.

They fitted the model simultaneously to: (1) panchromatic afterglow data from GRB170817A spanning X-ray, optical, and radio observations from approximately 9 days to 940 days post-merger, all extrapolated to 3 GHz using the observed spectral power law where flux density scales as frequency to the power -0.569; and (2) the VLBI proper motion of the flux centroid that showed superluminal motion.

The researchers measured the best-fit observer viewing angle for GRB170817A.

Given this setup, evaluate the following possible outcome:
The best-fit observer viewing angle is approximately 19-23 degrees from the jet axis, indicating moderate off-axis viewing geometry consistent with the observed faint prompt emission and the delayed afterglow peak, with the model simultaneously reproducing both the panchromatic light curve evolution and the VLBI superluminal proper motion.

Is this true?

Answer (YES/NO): NO